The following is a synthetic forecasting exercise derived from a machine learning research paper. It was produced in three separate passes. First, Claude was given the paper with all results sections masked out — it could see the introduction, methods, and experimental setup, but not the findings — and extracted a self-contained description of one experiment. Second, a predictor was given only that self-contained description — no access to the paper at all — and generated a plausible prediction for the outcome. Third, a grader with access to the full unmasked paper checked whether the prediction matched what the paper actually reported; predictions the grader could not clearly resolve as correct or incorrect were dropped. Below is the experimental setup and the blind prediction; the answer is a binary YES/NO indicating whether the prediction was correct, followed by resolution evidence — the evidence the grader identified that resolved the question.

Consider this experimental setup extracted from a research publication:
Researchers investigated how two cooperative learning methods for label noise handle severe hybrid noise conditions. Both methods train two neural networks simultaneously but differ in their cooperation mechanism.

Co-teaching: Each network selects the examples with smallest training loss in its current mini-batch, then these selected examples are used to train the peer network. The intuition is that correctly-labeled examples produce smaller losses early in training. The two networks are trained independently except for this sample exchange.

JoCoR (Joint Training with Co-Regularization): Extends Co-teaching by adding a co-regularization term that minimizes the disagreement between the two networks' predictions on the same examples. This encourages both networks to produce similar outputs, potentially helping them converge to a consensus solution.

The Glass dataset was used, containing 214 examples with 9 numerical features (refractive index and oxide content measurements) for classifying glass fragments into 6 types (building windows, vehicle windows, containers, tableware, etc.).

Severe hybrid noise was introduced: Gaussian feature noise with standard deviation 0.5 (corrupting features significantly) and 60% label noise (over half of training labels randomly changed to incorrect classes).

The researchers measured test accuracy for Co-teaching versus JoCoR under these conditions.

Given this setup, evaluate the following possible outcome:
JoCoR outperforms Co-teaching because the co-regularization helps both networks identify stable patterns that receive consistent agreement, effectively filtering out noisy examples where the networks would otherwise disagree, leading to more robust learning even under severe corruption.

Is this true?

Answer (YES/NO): NO